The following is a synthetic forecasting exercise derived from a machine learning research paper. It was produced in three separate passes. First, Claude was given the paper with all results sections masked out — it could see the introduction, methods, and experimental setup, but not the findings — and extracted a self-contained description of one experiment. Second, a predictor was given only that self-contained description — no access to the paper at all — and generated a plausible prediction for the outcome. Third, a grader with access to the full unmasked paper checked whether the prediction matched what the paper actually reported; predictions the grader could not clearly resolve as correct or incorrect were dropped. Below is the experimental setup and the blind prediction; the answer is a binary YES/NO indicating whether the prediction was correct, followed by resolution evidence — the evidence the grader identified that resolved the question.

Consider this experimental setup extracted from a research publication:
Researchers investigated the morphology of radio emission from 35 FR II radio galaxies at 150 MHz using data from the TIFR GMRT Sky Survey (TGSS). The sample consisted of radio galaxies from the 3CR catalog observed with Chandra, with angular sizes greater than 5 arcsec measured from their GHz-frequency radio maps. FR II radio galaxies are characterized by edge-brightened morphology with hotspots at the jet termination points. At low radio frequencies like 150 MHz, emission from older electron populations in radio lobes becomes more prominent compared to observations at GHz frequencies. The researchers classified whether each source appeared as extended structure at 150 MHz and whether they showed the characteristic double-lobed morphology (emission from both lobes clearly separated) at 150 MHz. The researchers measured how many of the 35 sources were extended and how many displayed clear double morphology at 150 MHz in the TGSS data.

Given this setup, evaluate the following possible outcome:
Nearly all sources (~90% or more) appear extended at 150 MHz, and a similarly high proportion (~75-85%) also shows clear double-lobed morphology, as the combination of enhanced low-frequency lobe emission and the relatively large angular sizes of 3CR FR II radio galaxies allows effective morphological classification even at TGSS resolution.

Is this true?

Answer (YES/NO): NO